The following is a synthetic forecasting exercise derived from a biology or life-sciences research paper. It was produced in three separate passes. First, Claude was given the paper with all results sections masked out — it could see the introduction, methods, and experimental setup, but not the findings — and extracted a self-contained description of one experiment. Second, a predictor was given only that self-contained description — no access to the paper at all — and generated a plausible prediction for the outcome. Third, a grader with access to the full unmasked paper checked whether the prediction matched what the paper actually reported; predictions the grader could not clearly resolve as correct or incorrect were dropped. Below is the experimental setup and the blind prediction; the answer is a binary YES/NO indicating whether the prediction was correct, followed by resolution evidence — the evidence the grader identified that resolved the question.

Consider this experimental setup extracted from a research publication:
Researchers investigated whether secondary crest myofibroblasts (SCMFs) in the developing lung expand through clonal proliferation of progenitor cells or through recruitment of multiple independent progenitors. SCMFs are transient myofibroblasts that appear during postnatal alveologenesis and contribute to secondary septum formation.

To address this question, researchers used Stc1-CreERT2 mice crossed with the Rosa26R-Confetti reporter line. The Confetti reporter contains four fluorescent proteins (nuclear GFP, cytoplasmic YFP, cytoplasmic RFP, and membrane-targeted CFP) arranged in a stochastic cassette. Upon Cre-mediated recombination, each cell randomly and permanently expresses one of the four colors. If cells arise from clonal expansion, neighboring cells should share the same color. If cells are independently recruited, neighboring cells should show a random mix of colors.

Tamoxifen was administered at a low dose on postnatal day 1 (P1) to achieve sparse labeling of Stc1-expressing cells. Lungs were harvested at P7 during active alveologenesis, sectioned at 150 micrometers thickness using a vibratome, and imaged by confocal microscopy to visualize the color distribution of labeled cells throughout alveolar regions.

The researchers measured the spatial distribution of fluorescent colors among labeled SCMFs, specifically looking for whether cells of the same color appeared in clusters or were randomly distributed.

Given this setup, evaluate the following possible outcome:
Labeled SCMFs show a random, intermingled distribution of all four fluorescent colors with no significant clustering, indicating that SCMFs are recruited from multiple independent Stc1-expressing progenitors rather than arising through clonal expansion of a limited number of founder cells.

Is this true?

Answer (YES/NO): NO